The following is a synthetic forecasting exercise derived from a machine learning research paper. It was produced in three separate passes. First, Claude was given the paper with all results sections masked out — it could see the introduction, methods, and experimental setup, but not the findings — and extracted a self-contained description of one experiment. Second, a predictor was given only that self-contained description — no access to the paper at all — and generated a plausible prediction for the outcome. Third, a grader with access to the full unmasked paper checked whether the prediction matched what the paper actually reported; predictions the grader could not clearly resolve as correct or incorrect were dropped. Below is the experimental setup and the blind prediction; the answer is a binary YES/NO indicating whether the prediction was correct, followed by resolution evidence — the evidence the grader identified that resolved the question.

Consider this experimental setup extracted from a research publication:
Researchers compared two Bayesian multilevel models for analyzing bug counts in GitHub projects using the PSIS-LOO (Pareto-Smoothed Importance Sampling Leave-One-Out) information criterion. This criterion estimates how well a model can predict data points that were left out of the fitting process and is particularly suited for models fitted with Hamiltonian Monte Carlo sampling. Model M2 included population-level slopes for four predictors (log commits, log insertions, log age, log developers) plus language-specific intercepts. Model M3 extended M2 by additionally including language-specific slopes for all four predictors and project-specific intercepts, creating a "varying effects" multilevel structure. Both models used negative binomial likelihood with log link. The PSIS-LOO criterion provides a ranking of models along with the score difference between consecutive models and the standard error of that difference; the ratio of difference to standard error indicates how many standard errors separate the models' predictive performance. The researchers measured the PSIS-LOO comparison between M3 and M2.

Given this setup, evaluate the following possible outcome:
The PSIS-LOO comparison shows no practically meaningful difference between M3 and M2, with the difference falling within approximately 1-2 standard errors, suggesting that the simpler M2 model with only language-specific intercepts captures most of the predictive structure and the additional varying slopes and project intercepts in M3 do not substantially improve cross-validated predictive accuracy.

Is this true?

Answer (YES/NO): NO